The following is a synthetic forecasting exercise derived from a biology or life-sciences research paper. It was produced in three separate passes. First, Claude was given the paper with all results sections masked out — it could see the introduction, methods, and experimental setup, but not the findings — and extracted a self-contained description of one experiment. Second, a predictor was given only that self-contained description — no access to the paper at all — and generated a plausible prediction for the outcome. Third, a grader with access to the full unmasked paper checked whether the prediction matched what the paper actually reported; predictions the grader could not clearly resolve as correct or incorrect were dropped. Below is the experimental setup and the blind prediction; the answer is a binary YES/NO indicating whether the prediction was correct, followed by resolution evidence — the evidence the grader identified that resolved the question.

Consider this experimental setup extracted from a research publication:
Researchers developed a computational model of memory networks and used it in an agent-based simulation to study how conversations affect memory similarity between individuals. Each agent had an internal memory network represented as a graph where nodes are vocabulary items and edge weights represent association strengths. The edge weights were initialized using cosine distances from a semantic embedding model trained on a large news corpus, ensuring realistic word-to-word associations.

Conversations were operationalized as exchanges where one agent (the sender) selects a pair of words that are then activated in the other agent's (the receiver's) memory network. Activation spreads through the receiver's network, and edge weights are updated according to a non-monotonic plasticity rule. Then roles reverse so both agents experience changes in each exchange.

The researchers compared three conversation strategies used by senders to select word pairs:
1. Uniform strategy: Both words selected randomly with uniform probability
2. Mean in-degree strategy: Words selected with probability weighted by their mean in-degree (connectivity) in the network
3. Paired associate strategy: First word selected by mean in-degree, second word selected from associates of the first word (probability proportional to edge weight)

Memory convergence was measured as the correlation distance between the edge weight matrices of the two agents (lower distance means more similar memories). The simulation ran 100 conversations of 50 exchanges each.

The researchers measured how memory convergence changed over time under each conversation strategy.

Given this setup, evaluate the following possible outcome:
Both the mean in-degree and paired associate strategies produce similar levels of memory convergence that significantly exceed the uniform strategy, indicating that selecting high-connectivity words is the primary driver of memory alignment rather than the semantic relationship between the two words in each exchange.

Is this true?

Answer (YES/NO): NO